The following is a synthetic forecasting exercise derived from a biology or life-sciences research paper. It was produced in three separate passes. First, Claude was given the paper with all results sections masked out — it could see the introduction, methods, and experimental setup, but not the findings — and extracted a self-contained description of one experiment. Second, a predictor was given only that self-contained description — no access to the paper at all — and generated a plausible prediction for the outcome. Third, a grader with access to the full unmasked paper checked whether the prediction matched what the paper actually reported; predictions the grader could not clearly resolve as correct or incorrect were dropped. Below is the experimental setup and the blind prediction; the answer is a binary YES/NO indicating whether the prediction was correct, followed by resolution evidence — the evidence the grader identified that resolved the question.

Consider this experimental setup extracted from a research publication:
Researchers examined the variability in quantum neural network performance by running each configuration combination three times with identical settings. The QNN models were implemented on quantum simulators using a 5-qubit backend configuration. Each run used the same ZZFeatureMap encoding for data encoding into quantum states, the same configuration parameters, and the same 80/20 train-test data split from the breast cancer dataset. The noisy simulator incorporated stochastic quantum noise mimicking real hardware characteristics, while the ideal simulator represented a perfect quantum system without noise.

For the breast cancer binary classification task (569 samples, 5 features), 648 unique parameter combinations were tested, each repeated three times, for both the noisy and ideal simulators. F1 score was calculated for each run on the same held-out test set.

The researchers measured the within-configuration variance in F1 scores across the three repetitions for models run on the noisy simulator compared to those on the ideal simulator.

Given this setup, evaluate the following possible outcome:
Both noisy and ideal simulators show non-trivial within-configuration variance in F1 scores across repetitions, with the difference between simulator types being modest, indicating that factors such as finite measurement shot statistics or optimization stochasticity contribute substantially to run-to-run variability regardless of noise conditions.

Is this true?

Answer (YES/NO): NO